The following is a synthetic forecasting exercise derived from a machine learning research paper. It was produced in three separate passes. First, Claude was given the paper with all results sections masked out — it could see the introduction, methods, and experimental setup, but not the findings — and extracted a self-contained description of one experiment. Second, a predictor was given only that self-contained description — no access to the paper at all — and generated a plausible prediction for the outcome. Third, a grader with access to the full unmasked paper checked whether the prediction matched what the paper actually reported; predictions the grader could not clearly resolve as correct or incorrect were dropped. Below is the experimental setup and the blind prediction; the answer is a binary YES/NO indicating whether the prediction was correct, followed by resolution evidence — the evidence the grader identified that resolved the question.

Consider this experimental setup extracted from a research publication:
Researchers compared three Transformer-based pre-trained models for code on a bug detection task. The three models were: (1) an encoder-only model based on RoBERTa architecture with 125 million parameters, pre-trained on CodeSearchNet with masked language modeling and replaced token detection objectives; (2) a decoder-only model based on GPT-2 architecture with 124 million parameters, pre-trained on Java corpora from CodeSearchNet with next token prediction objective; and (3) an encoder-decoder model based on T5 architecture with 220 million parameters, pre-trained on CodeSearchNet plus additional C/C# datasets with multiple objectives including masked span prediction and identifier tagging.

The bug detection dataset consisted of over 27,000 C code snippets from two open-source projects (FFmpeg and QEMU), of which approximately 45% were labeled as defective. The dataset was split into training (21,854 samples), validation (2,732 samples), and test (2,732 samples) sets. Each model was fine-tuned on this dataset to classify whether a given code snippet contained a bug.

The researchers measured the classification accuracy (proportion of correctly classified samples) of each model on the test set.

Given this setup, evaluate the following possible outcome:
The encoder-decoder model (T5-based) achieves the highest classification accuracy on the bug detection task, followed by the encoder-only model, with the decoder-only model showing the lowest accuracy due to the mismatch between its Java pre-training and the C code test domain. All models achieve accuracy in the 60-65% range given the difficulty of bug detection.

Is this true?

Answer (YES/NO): NO